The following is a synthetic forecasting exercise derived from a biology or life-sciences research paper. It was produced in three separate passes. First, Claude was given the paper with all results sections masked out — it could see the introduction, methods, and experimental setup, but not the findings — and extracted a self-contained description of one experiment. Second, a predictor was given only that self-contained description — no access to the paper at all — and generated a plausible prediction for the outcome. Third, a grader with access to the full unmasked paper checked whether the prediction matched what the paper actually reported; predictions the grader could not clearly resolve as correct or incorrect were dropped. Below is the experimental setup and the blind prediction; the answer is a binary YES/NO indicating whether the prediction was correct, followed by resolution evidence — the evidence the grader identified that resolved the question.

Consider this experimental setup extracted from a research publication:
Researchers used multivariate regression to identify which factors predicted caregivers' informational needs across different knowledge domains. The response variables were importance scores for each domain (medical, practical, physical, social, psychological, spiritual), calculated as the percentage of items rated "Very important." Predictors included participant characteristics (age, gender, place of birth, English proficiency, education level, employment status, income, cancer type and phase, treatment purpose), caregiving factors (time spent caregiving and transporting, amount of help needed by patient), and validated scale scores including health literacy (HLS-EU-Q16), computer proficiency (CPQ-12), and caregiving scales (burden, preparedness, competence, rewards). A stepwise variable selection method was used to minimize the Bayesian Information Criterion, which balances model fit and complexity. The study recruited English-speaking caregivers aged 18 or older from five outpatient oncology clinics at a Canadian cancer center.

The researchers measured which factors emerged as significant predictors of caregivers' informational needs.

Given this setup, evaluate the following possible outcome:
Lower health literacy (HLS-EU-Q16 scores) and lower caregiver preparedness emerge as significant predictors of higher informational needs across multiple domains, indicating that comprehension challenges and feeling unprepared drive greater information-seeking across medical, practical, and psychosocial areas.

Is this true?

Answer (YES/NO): NO